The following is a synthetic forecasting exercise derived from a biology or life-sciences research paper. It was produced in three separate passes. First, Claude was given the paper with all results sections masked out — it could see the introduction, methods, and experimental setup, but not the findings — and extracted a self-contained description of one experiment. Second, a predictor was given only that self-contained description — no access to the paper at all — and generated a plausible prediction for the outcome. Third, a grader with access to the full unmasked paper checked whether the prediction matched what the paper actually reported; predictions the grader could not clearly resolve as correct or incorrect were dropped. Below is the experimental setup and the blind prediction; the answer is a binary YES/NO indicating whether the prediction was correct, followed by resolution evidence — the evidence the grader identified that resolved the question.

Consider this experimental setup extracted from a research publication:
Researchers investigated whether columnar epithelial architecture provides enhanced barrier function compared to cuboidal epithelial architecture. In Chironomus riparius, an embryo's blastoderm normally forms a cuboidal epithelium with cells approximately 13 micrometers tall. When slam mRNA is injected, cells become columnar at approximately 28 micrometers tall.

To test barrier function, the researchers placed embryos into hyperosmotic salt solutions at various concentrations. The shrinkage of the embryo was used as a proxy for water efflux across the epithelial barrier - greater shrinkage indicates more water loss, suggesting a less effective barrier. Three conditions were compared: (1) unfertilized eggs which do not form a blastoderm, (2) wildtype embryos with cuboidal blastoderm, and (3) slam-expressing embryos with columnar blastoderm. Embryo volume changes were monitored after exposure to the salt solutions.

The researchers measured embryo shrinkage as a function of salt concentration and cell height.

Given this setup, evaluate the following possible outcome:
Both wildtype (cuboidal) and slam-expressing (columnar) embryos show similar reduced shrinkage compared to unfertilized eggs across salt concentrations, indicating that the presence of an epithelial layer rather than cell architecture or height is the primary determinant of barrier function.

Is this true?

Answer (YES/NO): NO